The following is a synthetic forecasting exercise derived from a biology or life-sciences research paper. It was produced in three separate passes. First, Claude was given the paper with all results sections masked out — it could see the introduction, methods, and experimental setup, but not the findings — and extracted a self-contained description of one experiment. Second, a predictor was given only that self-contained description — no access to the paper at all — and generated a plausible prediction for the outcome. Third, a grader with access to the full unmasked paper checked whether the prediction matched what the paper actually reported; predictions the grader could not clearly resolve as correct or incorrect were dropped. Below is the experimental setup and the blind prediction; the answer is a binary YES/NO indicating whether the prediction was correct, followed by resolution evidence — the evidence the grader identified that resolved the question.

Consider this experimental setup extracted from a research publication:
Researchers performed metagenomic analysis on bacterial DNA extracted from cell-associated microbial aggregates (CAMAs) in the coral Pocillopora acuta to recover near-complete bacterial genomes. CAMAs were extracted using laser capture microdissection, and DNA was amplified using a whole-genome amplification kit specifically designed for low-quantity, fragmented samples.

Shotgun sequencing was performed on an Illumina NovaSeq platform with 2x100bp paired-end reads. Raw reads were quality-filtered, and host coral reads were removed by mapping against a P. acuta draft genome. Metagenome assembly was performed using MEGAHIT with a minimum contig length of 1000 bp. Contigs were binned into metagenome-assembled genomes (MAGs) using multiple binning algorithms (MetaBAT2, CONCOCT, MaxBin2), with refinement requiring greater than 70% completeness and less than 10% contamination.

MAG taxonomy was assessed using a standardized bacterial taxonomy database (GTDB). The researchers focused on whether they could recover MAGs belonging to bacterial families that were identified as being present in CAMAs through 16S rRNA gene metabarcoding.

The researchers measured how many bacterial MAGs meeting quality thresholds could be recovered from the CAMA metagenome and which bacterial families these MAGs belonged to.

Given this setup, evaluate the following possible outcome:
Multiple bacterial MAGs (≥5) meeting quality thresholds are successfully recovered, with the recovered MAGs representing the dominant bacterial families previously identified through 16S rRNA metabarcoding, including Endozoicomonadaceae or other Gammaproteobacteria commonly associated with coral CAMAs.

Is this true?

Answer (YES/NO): NO